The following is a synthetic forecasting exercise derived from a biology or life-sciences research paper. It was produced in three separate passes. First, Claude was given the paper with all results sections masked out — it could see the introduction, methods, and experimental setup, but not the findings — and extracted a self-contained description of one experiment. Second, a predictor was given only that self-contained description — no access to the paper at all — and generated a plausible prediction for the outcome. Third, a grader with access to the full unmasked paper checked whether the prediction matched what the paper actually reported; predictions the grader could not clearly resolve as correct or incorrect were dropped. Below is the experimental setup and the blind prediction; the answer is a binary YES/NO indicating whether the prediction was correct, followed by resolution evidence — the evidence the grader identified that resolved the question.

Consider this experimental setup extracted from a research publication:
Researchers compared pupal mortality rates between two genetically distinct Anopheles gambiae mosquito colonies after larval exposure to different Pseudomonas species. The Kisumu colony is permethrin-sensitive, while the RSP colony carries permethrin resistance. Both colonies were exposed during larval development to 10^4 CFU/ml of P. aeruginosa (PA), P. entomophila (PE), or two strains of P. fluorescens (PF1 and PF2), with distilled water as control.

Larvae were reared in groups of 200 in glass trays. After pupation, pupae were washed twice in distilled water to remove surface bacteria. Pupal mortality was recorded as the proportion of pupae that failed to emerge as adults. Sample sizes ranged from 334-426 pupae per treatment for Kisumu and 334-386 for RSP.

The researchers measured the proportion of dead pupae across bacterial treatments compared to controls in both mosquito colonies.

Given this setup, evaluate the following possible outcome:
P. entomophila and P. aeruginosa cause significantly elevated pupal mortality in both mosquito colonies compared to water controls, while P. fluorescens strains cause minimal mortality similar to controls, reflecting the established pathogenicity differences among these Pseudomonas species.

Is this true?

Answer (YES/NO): NO